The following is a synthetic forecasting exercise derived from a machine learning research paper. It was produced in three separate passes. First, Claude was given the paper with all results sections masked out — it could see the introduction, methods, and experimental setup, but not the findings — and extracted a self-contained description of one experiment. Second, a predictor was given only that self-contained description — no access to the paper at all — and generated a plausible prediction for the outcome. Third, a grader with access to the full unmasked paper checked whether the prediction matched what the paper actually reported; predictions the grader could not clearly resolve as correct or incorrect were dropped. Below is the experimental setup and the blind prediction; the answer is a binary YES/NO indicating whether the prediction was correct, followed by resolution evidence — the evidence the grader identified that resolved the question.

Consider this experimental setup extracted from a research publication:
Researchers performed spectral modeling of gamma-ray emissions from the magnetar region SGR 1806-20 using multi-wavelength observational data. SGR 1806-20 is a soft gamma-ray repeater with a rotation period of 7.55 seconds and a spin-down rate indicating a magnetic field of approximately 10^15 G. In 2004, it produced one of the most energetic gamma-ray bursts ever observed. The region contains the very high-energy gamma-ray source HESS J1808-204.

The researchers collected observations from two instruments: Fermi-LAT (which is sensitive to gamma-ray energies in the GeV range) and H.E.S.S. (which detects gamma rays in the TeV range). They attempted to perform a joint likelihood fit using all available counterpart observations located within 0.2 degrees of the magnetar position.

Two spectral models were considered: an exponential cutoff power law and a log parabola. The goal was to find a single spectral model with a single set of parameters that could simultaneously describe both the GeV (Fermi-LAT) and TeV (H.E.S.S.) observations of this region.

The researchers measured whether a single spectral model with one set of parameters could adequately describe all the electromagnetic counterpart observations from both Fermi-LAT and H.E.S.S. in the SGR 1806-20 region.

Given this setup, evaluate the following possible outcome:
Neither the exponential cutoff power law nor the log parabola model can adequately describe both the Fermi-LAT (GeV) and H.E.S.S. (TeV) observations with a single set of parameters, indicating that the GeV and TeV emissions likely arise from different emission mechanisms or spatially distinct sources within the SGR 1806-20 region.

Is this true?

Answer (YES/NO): YES